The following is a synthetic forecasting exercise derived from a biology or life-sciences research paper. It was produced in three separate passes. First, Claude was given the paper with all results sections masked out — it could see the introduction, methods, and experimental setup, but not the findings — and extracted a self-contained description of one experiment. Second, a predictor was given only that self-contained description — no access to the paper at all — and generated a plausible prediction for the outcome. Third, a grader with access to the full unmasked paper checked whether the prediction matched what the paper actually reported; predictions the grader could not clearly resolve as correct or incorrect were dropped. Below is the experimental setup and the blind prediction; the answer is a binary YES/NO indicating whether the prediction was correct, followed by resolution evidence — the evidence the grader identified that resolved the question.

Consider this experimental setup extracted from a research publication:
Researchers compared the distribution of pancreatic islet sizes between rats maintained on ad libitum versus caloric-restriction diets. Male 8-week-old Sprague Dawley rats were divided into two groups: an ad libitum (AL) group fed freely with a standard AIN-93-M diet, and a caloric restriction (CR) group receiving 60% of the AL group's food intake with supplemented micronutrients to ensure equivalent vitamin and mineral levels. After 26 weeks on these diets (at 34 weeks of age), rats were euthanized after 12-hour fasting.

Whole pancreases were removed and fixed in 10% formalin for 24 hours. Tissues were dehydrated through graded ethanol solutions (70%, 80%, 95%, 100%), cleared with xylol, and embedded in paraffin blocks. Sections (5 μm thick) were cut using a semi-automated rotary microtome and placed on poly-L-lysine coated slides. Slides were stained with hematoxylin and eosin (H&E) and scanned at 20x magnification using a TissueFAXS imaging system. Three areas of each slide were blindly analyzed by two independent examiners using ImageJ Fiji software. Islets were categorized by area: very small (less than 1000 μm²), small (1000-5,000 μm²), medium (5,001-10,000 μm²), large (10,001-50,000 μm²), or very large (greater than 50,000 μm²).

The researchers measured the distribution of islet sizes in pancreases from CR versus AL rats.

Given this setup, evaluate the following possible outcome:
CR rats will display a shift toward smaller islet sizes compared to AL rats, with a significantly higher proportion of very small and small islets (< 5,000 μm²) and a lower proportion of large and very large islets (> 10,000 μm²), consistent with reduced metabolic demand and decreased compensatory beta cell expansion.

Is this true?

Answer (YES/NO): NO